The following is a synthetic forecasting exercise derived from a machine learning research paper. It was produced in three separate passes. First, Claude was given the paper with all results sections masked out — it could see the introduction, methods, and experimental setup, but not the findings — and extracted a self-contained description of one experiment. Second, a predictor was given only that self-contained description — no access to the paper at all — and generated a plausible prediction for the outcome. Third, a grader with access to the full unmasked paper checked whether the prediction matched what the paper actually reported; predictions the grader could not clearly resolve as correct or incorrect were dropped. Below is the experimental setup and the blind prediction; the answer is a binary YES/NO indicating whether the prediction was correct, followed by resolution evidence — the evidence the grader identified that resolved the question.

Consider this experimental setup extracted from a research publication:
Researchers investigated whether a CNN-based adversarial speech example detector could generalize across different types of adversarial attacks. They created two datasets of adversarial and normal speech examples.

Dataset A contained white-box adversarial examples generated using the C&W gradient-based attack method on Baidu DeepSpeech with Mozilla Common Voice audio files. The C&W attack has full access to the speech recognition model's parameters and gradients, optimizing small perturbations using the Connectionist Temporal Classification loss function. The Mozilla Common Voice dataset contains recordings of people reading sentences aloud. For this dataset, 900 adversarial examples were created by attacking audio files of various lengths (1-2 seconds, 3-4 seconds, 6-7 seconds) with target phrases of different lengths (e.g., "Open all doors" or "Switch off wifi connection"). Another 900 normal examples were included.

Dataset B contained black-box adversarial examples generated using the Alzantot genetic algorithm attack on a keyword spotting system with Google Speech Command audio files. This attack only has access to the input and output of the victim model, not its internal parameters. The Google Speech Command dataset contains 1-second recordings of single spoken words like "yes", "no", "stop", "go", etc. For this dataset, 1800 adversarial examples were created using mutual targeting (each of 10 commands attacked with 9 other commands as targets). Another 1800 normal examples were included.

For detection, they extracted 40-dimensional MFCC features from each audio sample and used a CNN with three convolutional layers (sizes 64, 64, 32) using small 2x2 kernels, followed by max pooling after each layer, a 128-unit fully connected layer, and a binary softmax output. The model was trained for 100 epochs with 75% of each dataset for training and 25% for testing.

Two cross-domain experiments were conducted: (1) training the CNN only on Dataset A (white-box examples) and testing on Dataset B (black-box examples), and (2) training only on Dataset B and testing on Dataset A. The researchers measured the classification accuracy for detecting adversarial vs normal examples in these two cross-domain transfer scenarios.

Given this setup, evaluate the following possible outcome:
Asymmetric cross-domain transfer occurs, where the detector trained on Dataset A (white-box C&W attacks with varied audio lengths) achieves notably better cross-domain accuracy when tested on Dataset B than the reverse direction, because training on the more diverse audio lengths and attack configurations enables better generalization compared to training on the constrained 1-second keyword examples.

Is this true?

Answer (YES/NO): YES